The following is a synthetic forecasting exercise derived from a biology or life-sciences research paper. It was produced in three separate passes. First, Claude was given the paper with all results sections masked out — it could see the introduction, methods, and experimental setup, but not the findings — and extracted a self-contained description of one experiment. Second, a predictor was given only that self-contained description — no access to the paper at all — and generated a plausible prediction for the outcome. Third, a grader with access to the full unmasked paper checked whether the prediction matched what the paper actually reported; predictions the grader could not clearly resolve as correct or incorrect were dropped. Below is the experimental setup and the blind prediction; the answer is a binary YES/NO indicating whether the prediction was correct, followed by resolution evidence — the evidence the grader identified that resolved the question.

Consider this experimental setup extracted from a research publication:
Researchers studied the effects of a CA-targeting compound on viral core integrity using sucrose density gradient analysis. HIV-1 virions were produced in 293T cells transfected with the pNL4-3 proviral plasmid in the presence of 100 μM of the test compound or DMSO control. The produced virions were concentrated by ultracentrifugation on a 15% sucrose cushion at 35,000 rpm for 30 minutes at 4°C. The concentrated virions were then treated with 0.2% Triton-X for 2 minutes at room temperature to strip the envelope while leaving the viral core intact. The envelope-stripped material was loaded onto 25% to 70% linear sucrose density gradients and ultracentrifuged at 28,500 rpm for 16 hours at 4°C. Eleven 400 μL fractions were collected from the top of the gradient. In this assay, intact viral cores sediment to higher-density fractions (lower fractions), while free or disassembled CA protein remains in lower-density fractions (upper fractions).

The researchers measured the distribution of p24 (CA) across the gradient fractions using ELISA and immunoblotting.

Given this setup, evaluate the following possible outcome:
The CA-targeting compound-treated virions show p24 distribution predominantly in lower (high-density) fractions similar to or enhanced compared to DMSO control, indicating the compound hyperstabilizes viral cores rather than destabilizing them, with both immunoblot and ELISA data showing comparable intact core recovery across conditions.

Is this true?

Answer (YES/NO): NO